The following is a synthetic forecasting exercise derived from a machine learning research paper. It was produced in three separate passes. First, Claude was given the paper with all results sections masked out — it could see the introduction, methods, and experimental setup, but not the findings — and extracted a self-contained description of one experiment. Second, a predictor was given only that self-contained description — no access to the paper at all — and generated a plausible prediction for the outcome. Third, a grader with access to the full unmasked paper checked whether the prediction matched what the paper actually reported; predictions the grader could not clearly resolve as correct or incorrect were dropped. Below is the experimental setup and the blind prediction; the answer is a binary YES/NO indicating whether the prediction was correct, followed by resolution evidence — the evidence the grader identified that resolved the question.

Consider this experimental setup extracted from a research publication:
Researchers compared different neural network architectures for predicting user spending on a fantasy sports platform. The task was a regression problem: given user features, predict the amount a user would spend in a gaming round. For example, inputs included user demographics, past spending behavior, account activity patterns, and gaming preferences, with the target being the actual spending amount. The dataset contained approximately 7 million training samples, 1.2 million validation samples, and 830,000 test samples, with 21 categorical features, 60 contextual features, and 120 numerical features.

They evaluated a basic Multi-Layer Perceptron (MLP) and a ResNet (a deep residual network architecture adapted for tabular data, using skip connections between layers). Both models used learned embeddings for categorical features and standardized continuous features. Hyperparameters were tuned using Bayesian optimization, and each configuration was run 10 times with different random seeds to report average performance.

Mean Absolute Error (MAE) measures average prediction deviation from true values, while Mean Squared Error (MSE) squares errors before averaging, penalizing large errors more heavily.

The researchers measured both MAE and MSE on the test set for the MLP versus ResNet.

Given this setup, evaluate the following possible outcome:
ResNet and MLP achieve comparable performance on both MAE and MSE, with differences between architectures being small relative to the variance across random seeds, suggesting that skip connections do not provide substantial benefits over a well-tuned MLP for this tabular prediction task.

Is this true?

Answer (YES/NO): NO